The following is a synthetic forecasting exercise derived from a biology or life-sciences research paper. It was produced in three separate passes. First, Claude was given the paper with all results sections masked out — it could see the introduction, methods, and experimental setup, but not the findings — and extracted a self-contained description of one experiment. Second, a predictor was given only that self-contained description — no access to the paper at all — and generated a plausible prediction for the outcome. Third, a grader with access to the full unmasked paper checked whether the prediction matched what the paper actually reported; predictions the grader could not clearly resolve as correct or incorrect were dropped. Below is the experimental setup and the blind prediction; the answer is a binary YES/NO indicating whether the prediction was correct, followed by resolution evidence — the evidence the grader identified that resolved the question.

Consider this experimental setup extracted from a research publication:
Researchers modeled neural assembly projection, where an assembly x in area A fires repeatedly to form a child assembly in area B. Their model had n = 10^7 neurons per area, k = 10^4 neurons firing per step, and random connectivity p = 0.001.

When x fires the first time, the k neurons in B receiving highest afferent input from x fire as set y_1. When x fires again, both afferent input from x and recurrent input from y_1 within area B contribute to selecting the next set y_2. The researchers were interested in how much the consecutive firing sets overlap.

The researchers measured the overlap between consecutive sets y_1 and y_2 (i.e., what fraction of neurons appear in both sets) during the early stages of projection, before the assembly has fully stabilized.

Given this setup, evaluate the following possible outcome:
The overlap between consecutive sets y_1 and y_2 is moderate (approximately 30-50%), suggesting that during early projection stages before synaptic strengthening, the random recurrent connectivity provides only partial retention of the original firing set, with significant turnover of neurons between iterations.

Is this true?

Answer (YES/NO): YES